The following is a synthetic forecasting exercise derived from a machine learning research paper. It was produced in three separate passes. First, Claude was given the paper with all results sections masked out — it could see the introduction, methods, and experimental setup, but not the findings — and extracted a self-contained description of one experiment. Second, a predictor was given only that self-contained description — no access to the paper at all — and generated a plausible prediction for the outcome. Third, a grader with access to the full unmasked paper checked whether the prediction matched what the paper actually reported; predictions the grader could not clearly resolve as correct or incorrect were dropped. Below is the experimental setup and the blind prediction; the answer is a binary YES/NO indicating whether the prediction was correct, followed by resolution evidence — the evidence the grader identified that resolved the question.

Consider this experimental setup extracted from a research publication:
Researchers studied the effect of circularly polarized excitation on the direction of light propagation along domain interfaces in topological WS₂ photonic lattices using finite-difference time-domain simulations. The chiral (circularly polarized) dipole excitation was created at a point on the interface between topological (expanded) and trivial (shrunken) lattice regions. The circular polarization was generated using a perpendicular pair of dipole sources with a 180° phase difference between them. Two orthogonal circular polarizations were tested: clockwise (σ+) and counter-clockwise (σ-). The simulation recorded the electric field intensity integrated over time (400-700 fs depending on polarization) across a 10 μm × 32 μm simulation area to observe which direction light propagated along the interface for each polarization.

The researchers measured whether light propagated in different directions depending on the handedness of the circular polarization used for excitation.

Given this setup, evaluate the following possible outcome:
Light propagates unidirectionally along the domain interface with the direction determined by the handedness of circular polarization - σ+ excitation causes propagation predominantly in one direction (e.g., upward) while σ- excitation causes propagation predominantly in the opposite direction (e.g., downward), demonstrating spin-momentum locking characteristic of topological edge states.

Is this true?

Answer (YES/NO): YES